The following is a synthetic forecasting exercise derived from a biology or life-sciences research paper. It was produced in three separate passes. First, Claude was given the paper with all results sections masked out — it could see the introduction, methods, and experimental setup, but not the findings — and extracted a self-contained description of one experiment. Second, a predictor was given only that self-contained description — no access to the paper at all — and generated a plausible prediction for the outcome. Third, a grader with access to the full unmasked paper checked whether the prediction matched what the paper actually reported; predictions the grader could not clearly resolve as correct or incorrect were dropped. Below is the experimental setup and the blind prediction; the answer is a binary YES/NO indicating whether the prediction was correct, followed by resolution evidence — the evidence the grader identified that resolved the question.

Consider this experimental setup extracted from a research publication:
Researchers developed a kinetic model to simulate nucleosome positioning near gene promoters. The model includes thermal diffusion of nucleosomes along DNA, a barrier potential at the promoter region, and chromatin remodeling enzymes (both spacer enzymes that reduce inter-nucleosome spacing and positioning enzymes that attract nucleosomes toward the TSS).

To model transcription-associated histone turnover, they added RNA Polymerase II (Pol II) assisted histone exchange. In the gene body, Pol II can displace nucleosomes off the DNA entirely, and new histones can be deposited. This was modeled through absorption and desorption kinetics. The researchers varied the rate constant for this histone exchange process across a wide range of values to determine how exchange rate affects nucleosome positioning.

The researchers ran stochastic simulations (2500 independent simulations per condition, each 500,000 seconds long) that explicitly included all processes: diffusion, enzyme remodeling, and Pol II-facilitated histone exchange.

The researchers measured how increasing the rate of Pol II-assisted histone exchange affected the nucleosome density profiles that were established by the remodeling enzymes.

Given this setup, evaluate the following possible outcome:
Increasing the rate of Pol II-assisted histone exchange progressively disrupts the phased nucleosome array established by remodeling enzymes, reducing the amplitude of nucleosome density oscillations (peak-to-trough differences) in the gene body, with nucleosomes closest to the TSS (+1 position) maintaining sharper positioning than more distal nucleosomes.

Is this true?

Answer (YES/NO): NO